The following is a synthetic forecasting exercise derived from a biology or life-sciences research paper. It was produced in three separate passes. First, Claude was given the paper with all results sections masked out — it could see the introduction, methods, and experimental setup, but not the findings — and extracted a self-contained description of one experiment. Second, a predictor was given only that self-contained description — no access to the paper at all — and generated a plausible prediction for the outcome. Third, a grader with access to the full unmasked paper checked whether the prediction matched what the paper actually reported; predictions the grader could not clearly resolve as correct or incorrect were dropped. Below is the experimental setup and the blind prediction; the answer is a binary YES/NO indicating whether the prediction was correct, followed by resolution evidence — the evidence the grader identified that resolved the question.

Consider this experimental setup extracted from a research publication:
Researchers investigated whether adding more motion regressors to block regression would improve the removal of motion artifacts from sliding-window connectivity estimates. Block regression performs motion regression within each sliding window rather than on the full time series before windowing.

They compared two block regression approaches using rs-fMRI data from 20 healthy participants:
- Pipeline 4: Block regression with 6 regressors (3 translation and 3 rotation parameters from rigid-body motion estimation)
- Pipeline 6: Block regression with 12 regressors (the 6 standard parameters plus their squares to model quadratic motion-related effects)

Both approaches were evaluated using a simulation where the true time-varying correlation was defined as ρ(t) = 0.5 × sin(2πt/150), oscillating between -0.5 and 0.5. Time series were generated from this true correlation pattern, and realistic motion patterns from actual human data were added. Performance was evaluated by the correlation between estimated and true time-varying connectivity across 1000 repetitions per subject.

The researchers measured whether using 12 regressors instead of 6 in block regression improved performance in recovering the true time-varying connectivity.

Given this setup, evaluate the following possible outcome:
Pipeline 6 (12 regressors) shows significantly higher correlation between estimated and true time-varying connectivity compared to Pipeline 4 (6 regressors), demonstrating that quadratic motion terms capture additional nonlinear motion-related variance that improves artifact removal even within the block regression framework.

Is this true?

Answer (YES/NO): NO